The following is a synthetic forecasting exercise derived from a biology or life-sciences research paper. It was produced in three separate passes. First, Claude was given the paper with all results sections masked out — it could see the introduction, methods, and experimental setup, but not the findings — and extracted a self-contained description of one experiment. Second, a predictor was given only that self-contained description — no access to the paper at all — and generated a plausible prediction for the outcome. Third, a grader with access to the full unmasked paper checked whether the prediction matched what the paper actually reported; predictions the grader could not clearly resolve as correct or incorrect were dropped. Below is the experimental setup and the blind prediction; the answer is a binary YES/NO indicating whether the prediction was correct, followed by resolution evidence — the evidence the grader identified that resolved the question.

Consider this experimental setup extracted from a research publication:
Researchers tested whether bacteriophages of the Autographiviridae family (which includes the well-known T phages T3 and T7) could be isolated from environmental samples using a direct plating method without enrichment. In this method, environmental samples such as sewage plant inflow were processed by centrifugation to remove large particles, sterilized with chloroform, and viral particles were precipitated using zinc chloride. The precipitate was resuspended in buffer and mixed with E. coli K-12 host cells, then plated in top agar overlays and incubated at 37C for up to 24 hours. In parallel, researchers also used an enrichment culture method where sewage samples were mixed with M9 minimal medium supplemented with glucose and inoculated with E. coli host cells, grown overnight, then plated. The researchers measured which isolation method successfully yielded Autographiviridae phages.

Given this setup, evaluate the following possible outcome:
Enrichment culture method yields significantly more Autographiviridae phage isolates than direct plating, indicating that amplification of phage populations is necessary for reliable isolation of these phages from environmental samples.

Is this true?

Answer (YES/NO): YES